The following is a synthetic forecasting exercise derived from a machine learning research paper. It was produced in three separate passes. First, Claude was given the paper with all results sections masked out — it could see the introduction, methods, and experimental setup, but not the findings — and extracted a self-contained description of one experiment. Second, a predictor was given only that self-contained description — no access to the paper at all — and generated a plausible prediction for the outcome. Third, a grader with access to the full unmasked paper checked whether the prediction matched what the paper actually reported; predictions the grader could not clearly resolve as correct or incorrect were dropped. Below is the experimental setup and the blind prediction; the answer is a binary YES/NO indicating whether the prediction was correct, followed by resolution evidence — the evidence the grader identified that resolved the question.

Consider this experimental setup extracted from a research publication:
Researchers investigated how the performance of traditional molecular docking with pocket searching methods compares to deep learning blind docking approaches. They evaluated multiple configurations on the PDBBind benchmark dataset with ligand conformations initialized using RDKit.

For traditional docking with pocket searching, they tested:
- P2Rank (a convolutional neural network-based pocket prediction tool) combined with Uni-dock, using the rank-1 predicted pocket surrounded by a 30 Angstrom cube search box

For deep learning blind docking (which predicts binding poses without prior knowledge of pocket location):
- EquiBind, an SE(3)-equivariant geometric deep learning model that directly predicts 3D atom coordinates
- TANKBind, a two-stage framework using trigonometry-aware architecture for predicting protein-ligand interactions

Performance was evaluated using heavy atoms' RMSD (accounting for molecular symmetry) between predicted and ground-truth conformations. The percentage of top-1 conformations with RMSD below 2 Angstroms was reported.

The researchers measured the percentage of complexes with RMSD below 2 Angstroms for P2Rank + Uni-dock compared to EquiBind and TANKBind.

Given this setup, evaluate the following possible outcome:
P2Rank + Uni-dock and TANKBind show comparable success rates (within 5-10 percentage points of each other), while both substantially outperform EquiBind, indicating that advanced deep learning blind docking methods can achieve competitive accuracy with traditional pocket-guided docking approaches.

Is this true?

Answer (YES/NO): NO